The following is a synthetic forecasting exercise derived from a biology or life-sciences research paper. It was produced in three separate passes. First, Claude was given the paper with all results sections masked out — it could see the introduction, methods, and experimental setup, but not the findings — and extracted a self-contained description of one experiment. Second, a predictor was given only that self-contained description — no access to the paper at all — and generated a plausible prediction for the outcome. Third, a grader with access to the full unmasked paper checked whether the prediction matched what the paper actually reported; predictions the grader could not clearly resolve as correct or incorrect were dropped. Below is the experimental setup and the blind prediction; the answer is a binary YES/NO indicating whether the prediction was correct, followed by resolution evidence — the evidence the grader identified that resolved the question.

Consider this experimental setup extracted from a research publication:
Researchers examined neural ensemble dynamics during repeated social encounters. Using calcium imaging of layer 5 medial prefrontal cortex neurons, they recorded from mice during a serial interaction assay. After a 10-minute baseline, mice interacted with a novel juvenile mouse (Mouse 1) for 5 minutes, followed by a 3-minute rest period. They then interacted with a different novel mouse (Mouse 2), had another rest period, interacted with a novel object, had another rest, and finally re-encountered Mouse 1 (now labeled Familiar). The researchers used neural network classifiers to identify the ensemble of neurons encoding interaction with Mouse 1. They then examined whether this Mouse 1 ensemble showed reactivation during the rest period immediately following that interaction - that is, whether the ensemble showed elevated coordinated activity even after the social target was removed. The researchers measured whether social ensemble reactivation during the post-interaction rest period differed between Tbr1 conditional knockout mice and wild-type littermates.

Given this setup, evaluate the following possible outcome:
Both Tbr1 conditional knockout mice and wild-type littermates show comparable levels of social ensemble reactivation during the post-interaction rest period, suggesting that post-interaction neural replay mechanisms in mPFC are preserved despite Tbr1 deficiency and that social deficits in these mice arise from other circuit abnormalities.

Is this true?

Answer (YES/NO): NO